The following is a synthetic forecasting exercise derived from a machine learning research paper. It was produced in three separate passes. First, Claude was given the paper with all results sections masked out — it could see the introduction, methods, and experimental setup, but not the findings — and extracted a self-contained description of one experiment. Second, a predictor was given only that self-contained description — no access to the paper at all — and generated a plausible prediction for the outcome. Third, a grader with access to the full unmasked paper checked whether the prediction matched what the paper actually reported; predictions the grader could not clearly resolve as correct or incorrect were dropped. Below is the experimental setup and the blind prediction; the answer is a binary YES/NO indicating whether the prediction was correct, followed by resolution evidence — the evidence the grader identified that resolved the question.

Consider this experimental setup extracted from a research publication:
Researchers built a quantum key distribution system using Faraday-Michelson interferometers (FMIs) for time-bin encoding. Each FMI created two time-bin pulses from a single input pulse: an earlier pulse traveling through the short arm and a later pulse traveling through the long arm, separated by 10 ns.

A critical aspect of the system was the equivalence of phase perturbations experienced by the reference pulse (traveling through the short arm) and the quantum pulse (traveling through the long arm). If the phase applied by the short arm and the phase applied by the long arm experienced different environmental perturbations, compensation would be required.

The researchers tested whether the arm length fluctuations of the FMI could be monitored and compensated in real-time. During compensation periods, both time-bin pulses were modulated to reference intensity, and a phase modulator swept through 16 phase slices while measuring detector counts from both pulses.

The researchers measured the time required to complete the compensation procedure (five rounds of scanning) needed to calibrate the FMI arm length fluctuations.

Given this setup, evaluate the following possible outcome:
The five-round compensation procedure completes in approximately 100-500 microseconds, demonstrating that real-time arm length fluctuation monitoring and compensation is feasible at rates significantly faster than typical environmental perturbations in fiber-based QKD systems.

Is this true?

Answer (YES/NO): YES